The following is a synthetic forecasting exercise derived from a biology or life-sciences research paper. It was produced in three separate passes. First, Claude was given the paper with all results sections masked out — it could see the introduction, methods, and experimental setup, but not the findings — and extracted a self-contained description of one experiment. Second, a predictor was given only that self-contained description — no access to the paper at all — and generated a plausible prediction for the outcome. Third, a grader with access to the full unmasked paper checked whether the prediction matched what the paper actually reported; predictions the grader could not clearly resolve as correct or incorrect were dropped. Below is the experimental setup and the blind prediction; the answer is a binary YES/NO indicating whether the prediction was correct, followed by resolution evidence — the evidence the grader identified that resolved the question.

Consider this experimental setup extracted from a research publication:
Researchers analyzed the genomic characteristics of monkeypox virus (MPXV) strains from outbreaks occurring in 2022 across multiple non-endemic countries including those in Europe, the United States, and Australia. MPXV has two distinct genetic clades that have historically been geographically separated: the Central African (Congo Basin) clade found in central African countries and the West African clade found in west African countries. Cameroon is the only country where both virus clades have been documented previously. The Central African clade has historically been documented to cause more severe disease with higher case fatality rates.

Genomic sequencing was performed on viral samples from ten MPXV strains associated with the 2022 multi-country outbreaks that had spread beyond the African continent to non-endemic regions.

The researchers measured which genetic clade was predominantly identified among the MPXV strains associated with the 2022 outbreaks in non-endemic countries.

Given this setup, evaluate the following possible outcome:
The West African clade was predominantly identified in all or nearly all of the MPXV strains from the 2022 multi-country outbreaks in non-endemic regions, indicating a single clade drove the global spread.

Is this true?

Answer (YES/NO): YES